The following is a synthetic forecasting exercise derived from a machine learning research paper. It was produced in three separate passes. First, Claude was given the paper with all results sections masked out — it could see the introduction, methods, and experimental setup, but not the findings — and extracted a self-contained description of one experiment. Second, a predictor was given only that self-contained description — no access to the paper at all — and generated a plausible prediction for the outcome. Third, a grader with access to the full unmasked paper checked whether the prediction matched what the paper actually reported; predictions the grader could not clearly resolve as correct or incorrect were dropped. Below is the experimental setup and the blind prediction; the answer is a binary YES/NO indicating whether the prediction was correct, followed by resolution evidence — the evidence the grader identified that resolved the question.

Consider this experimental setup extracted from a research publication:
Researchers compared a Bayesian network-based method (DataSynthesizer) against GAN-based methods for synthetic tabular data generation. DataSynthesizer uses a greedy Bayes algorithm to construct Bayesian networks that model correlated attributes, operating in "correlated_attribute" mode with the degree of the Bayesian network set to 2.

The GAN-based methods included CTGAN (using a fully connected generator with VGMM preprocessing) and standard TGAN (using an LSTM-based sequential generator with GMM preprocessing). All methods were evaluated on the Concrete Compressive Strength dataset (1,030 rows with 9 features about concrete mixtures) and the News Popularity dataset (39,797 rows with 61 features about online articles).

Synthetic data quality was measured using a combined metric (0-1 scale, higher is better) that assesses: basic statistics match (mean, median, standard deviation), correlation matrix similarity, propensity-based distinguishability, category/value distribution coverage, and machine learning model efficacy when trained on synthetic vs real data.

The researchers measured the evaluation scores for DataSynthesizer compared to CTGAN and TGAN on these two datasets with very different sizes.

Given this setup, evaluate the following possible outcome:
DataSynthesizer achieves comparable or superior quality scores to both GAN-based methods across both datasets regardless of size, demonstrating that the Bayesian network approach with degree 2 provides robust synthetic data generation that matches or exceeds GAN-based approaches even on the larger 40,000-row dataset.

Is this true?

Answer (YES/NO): NO